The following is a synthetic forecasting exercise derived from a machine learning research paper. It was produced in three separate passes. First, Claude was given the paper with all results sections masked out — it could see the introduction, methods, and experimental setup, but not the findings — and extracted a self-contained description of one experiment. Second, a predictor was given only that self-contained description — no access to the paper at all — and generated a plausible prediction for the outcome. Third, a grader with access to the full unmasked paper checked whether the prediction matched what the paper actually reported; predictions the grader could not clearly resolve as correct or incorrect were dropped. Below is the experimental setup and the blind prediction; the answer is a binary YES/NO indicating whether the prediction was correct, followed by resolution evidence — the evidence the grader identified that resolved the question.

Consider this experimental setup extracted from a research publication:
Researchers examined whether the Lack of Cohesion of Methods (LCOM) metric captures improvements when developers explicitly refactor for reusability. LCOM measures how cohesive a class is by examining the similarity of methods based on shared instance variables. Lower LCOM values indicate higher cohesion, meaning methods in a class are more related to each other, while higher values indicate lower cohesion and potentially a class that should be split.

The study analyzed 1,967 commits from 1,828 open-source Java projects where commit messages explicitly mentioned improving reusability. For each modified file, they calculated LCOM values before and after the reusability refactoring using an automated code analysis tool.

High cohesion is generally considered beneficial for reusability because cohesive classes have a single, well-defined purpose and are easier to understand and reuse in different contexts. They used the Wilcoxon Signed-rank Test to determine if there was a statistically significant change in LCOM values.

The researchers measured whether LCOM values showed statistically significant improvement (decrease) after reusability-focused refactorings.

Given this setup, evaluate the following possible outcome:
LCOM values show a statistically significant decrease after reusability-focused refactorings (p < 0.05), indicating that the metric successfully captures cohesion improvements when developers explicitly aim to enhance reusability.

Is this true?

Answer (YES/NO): NO